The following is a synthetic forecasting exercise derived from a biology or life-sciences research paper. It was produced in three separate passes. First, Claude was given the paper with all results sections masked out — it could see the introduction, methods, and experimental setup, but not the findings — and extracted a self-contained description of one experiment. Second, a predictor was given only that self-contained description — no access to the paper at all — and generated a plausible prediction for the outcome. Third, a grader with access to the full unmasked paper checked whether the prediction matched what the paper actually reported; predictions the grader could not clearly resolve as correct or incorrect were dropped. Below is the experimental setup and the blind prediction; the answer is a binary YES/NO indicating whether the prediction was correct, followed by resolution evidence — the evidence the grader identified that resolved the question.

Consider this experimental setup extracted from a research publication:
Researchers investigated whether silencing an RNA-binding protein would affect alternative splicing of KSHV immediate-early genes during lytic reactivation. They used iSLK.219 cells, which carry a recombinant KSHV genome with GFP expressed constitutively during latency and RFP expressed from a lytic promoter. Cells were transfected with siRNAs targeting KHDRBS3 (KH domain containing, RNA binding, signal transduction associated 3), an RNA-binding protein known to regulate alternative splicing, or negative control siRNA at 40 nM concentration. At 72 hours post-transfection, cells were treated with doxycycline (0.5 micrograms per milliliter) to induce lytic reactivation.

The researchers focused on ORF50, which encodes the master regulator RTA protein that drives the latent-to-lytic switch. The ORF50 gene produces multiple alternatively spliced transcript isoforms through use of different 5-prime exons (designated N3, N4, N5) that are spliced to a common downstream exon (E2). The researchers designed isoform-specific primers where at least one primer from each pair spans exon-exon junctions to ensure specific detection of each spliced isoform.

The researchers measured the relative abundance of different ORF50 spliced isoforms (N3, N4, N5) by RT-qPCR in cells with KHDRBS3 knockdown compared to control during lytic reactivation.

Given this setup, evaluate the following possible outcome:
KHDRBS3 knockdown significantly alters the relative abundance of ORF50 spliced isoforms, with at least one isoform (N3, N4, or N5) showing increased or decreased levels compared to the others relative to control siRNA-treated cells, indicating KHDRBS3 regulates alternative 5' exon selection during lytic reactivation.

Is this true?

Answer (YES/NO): NO